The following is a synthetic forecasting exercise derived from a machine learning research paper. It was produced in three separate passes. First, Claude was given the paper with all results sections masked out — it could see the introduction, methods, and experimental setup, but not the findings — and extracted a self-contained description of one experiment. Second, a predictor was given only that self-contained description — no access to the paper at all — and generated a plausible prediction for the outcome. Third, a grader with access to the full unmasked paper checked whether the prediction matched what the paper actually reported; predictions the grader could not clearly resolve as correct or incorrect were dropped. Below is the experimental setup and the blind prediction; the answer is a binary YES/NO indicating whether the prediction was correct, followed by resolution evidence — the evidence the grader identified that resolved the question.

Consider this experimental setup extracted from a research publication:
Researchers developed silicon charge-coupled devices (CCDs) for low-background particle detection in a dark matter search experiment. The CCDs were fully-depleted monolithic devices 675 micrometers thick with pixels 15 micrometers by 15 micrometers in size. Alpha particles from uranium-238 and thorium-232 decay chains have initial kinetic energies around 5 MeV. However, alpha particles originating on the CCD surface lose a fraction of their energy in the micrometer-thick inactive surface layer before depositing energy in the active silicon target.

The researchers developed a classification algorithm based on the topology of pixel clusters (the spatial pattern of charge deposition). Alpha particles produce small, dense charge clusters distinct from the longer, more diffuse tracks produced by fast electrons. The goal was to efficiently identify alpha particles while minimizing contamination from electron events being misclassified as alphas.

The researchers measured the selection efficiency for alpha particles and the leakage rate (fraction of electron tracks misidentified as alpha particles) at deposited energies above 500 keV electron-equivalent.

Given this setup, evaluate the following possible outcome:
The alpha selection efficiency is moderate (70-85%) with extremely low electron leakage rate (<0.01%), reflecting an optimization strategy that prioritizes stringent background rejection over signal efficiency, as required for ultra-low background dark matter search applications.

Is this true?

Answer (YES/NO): NO